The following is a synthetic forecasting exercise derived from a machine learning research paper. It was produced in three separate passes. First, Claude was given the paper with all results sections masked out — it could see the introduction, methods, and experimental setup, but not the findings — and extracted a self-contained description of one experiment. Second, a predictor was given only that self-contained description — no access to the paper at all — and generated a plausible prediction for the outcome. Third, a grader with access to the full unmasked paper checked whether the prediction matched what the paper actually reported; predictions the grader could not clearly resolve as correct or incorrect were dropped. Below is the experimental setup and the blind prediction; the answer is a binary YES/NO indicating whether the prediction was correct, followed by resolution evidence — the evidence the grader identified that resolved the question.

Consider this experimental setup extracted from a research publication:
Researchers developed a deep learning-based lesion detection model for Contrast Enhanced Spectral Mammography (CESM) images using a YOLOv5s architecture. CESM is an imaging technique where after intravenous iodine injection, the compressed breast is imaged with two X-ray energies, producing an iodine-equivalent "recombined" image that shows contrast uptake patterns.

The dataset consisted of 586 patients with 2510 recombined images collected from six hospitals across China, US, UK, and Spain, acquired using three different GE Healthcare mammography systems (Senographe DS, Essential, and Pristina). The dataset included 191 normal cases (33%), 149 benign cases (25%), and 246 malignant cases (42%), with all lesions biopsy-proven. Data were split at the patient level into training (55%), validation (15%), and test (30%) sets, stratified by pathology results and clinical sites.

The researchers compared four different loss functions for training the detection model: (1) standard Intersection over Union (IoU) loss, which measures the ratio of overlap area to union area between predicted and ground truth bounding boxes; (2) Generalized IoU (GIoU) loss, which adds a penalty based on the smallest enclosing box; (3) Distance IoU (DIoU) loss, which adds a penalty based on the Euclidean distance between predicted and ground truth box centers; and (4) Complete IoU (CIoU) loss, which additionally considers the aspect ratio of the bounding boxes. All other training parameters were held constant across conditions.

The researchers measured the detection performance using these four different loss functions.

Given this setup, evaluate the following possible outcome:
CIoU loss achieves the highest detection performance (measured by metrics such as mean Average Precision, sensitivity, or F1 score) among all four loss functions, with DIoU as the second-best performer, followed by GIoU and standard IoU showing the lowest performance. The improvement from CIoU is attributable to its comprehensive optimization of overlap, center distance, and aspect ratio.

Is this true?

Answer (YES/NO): NO